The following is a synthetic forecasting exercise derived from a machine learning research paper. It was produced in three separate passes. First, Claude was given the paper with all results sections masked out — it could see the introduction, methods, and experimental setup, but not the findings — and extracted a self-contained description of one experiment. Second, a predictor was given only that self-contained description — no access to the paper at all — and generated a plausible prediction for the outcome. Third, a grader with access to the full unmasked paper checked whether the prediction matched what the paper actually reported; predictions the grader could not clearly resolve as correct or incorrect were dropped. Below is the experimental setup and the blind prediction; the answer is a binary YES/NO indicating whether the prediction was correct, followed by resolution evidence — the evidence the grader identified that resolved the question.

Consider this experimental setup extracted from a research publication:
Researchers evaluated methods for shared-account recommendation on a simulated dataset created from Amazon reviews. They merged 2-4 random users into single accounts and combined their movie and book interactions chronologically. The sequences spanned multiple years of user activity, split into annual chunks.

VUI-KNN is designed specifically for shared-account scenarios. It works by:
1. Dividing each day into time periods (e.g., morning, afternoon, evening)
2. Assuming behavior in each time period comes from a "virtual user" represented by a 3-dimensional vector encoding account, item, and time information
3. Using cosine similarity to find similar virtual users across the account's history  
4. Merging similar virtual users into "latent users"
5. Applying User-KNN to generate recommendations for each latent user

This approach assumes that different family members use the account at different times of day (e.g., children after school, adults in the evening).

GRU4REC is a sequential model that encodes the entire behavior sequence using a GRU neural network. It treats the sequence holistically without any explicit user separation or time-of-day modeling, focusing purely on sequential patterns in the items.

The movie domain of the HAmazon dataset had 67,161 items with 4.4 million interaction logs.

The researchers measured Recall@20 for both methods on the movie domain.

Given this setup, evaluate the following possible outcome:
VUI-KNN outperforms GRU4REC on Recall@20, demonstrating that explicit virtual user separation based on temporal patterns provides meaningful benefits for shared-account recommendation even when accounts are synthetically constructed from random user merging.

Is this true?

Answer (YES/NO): NO